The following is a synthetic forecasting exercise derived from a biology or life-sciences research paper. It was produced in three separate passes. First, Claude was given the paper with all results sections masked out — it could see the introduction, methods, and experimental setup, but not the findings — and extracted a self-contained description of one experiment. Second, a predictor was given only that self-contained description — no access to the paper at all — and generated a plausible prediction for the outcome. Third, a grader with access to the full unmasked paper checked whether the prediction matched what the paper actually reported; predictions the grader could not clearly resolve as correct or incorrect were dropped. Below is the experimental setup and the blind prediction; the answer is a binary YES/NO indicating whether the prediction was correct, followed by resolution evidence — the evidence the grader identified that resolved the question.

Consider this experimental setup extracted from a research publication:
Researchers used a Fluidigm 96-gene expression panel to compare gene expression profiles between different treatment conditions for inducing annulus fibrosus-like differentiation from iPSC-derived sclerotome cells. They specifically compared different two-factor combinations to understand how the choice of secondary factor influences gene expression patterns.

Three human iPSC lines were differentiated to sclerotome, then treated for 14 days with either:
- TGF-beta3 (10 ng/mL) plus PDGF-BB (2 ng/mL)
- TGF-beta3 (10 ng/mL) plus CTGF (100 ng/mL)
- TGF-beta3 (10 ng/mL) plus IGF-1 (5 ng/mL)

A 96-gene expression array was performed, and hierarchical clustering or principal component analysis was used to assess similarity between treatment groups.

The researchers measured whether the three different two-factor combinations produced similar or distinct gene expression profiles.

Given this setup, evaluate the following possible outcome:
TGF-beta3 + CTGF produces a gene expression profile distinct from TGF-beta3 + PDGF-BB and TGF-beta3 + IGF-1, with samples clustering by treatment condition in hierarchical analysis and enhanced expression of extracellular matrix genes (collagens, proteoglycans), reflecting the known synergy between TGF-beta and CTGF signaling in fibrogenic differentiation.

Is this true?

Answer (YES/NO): NO